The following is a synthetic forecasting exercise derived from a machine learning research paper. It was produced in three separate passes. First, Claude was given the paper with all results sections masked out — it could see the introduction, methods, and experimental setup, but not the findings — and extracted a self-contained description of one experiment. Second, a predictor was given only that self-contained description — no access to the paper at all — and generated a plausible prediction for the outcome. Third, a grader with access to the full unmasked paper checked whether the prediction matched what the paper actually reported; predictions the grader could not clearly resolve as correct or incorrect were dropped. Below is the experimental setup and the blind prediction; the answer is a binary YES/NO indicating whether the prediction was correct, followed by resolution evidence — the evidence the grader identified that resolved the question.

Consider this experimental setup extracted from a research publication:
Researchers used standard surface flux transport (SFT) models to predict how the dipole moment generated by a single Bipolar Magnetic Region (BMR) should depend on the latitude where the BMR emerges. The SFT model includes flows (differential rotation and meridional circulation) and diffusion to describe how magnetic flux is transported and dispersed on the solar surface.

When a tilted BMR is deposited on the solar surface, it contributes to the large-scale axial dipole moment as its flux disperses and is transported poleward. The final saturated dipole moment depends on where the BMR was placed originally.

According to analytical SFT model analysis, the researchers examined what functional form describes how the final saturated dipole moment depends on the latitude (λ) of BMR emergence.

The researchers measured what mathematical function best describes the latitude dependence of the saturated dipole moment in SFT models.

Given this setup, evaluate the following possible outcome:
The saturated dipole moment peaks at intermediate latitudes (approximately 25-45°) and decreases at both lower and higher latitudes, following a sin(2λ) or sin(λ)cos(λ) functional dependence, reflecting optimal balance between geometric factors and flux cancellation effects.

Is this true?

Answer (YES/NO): NO